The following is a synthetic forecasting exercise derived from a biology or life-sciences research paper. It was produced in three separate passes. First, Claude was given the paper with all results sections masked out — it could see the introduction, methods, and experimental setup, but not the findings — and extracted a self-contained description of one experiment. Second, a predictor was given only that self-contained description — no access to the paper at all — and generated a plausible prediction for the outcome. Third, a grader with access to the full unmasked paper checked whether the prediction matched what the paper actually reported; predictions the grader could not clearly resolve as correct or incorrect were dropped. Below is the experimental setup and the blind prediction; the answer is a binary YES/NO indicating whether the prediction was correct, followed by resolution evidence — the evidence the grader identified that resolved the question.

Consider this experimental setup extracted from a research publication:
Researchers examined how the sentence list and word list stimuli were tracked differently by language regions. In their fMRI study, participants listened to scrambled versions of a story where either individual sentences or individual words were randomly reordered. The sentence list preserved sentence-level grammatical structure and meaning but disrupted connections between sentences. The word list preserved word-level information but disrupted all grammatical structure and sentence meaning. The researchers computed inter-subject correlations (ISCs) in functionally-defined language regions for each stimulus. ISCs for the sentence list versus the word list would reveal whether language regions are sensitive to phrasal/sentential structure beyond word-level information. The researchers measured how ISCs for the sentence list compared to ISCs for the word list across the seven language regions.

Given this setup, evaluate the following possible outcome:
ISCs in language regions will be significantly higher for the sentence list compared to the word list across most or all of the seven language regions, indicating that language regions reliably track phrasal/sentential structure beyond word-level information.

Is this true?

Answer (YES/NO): YES